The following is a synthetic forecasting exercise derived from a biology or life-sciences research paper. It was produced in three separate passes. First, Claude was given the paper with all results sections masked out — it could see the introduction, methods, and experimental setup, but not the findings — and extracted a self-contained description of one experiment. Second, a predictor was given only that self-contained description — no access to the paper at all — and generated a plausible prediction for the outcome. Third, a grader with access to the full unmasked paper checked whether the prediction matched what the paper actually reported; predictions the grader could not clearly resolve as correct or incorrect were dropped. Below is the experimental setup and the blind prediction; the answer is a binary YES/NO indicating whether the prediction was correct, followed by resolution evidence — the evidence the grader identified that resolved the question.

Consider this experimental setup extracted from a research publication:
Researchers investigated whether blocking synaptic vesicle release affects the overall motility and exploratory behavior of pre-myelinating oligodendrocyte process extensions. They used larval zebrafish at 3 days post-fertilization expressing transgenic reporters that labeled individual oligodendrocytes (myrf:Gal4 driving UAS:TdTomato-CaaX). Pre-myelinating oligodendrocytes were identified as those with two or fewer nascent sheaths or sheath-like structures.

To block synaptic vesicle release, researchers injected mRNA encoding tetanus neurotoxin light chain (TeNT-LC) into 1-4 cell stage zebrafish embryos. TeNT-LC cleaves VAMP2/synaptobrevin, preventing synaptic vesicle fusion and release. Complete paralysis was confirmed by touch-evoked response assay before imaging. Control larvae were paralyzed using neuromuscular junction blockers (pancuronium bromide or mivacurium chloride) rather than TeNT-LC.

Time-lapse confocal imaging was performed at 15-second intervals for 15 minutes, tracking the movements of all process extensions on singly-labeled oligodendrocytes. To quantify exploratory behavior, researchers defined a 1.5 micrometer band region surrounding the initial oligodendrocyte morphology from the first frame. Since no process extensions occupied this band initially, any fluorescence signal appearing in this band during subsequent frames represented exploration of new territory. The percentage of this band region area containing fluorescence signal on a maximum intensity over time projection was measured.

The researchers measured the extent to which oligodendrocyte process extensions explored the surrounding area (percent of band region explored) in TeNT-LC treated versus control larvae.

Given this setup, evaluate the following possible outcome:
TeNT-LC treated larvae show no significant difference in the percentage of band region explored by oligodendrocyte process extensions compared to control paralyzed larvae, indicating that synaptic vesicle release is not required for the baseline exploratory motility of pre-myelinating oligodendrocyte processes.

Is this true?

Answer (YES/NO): YES